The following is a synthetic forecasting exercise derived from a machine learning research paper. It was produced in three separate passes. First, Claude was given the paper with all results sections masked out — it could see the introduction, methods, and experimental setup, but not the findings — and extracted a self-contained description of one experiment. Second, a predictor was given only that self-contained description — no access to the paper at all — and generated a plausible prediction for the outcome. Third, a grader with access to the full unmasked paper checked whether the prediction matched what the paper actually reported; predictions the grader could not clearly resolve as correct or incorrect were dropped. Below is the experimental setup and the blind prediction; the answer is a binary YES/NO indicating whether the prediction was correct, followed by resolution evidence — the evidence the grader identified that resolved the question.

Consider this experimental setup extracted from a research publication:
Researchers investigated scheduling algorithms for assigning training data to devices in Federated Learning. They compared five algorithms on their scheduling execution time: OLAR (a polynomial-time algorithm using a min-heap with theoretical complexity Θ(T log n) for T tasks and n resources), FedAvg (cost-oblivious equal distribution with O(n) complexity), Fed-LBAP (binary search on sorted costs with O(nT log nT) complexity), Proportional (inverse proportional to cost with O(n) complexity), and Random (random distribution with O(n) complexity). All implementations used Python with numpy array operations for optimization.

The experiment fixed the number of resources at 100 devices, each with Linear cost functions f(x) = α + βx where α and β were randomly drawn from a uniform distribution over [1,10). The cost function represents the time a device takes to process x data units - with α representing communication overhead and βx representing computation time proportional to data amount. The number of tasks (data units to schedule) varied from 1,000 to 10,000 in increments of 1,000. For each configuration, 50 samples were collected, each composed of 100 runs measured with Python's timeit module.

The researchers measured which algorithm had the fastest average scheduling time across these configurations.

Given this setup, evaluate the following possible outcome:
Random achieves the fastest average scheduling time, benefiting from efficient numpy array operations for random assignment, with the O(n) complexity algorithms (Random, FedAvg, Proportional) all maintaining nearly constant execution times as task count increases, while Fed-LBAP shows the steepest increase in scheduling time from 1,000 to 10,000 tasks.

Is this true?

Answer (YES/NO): NO